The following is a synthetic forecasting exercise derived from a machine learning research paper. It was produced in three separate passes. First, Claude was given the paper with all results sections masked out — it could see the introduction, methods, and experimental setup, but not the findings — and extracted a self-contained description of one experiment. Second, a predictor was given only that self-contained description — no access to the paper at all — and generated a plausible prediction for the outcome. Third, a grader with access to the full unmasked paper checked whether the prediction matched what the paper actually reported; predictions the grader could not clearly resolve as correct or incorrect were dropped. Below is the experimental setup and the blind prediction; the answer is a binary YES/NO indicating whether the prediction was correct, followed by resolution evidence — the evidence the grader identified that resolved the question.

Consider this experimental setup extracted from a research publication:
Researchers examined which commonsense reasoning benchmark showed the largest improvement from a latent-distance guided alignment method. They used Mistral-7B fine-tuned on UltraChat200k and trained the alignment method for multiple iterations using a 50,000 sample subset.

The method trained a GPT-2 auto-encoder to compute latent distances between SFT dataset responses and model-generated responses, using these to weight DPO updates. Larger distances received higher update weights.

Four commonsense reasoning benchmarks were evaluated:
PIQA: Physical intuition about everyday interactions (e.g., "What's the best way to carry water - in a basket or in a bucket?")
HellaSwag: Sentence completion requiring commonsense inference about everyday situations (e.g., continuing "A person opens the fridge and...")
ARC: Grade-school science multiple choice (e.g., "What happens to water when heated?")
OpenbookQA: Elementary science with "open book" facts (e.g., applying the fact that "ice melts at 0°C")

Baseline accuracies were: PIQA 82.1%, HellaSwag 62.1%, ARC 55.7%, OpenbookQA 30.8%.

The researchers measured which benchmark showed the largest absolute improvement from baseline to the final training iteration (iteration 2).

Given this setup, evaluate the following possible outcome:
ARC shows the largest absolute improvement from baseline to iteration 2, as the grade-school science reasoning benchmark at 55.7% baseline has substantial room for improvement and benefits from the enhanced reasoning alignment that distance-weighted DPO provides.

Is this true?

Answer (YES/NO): YES